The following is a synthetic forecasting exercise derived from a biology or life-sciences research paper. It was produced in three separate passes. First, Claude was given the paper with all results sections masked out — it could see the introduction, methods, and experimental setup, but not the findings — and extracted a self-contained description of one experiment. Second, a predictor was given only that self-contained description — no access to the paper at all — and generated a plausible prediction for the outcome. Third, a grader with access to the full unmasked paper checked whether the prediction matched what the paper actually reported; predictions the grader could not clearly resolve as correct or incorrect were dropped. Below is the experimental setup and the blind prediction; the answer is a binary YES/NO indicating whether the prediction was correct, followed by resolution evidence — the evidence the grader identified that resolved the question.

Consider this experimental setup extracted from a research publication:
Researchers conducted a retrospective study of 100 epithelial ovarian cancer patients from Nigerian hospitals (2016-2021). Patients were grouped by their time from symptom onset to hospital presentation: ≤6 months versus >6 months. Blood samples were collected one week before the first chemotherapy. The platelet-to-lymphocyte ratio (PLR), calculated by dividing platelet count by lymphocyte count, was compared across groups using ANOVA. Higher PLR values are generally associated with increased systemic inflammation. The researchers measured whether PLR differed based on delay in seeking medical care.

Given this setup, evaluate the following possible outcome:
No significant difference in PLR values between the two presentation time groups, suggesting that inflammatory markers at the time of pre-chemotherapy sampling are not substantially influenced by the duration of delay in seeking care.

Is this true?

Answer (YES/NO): YES